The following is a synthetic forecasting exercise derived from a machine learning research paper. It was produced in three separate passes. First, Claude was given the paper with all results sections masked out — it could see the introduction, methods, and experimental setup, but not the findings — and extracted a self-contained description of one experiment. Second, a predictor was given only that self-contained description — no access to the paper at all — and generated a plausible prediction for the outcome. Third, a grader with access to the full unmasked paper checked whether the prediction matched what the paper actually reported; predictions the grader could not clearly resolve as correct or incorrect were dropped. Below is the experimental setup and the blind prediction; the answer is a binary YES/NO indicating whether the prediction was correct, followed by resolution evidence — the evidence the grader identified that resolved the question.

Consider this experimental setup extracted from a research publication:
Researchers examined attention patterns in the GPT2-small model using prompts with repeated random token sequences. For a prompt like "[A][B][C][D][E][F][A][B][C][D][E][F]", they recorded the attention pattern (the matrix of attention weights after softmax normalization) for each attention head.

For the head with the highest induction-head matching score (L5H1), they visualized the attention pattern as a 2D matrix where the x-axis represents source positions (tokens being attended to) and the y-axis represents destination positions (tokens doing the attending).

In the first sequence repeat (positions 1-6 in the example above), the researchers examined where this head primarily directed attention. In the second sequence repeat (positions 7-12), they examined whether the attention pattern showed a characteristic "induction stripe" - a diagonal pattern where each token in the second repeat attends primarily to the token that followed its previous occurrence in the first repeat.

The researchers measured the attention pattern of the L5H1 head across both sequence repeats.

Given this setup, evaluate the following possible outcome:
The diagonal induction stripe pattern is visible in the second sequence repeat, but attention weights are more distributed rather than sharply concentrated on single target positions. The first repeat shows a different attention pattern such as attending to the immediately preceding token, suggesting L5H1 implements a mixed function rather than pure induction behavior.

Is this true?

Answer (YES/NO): NO